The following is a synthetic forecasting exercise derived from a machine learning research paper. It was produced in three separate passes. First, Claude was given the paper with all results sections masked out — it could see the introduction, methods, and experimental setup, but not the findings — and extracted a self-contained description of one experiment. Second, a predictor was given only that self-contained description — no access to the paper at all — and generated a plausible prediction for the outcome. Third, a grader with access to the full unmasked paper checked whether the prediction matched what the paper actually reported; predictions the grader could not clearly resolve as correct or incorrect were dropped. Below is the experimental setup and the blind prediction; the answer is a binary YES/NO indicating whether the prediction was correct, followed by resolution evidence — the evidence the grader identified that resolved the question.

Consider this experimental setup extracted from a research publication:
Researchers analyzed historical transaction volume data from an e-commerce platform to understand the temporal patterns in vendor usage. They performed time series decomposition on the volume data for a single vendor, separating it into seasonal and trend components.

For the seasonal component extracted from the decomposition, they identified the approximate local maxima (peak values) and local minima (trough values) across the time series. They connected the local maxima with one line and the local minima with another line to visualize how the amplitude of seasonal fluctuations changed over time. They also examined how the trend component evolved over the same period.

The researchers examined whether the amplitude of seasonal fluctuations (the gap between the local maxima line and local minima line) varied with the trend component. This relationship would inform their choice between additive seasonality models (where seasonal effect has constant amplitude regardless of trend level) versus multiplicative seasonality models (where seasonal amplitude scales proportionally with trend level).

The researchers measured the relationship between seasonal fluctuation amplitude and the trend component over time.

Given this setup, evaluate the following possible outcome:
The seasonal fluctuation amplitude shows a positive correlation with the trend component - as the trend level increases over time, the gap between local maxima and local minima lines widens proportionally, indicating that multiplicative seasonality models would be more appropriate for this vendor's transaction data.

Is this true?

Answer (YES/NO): NO